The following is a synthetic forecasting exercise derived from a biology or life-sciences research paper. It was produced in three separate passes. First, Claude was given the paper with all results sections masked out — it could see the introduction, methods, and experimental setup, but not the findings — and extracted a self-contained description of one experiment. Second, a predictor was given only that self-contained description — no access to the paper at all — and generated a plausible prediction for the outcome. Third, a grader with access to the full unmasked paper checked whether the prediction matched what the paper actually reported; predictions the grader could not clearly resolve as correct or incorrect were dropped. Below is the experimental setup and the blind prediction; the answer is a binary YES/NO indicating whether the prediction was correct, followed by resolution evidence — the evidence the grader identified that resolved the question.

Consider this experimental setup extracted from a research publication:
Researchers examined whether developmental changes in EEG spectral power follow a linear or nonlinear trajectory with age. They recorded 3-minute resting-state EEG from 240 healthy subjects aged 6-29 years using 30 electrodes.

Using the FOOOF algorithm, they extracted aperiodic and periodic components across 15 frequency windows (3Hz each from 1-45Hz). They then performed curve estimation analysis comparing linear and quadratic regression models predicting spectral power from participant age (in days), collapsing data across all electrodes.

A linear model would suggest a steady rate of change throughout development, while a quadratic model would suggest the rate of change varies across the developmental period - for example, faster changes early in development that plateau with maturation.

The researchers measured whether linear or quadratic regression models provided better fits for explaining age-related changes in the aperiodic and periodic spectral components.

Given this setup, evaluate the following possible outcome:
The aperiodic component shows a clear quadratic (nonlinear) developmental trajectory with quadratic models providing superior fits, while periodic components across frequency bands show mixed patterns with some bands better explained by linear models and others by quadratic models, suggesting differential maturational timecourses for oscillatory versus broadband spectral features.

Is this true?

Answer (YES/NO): NO